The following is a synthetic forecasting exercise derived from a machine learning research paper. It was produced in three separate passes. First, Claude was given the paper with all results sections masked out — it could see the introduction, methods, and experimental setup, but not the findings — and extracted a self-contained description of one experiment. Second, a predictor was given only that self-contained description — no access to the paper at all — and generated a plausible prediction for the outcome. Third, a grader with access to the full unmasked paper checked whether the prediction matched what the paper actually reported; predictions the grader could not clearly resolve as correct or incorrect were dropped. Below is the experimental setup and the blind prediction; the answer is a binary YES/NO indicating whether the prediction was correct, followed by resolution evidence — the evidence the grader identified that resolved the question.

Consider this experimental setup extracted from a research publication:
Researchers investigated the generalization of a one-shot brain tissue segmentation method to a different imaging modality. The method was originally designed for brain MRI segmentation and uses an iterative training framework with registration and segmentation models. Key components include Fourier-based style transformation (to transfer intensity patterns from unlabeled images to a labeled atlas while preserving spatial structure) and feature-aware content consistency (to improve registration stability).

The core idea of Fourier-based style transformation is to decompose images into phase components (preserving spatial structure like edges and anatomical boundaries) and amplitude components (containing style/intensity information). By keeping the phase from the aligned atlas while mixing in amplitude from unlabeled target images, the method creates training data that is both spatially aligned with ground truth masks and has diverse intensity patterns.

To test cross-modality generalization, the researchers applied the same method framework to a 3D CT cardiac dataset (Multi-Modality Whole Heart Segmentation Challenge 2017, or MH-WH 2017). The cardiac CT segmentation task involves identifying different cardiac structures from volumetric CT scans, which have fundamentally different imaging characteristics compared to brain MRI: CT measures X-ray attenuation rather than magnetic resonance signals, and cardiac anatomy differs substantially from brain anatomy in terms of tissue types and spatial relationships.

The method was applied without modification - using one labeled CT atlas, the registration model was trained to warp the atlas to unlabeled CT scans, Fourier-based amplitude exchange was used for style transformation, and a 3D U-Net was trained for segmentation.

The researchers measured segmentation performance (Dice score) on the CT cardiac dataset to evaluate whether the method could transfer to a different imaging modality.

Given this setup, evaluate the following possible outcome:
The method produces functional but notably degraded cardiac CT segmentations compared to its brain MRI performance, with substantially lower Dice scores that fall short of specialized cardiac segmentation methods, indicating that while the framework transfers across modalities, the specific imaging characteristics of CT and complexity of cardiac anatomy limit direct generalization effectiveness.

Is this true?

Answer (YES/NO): NO